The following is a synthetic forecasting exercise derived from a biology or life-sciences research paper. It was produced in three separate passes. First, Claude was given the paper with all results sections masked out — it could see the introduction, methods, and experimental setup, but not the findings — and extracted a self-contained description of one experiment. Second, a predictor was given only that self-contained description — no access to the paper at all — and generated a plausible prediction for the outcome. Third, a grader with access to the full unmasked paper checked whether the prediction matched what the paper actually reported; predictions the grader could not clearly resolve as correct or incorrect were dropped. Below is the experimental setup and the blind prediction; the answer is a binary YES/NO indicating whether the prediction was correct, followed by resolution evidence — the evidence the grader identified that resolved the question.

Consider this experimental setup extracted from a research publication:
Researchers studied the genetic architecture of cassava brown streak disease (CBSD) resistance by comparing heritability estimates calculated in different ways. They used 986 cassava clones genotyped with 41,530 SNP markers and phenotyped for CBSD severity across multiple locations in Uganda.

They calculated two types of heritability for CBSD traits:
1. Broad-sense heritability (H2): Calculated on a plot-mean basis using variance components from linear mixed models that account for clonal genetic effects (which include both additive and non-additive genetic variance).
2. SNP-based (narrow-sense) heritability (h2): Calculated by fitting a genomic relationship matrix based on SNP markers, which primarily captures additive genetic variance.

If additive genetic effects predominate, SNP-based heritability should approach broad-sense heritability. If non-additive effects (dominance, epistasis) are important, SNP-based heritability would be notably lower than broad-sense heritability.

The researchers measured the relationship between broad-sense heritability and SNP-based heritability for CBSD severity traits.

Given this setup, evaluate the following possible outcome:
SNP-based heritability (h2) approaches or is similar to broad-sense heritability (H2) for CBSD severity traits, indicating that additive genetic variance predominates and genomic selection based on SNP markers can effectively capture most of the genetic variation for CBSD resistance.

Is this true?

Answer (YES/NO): NO